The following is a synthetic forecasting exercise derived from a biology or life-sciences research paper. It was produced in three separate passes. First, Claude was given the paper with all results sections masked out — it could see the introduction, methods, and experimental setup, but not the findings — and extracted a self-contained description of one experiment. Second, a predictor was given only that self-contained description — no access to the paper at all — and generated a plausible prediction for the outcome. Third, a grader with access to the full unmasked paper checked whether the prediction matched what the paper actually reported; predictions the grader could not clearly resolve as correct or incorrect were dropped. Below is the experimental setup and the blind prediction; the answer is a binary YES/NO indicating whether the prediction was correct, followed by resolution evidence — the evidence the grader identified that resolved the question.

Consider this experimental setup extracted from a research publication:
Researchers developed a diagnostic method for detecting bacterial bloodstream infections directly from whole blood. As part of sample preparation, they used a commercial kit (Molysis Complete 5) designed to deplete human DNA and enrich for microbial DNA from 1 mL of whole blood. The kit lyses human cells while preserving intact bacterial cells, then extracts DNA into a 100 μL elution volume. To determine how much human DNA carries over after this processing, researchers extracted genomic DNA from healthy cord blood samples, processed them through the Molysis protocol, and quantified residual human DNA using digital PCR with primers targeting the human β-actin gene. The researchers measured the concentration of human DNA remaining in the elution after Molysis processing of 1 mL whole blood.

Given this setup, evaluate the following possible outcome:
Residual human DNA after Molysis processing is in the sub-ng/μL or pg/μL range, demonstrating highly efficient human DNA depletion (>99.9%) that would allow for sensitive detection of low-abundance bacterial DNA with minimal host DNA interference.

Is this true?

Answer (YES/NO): NO